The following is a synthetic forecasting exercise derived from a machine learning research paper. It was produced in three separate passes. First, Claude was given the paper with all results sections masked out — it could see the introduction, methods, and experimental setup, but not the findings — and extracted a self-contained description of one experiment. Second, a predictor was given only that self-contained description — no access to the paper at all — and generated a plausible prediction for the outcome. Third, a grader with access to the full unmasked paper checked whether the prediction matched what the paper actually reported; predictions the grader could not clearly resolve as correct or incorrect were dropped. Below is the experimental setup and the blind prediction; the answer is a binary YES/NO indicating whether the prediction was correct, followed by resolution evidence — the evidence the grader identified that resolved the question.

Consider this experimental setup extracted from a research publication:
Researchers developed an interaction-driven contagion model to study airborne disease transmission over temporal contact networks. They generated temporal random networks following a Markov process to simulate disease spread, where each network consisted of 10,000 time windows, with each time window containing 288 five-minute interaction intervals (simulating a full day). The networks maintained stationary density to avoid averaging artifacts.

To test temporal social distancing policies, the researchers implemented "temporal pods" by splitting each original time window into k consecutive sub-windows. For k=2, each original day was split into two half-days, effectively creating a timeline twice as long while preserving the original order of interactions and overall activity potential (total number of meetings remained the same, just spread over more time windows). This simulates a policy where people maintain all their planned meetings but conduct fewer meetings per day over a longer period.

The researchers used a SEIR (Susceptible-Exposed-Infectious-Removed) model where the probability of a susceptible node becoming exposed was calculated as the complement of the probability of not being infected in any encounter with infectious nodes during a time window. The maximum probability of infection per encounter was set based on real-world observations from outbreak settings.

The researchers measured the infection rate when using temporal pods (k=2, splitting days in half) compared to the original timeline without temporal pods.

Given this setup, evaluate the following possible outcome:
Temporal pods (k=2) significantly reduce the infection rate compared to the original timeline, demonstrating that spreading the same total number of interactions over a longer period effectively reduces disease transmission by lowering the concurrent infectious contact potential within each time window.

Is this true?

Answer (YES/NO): YES